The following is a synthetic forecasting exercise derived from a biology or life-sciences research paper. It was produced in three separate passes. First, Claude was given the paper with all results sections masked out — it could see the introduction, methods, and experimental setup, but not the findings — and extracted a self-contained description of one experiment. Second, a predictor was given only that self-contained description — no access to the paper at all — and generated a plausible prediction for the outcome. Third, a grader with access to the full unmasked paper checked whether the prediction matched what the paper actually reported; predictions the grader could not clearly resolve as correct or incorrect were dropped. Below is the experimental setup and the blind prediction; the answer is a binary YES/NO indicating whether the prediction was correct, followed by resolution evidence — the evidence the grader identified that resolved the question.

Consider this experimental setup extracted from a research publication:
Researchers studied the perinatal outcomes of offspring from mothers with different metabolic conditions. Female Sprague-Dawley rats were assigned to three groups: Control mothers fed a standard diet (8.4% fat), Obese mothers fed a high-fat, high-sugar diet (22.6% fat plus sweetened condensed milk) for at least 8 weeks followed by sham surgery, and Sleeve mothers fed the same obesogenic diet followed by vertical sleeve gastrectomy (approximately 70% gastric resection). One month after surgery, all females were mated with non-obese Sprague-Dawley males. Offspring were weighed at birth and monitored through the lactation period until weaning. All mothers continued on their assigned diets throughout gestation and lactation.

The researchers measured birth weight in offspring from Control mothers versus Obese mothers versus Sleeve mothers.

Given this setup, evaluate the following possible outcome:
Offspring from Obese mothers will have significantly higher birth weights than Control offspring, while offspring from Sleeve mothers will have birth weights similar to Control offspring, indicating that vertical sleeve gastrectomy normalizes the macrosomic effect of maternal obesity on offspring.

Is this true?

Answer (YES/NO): NO